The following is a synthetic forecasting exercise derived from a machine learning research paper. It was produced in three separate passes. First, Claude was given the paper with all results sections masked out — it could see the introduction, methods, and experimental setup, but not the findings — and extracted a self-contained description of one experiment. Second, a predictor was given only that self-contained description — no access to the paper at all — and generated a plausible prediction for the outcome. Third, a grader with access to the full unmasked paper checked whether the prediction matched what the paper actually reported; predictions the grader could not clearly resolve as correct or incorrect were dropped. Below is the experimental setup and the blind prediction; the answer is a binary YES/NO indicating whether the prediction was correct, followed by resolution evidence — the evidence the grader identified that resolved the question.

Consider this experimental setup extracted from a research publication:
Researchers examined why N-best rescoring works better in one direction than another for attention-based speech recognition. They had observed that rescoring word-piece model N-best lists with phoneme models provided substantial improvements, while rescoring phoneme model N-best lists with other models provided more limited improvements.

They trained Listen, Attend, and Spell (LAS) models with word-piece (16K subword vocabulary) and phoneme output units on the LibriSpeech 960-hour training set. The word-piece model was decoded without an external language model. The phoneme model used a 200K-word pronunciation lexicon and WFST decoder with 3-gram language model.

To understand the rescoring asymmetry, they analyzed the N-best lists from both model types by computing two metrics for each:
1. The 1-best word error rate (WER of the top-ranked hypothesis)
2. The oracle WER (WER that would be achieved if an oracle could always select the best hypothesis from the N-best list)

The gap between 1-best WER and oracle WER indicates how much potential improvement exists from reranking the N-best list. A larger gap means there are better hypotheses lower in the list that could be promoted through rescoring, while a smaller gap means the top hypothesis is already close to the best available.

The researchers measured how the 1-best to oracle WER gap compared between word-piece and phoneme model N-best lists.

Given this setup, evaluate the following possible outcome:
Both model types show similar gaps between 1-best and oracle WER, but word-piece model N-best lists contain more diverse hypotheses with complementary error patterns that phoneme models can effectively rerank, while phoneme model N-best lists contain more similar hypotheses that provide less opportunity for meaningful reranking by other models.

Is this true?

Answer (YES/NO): NO